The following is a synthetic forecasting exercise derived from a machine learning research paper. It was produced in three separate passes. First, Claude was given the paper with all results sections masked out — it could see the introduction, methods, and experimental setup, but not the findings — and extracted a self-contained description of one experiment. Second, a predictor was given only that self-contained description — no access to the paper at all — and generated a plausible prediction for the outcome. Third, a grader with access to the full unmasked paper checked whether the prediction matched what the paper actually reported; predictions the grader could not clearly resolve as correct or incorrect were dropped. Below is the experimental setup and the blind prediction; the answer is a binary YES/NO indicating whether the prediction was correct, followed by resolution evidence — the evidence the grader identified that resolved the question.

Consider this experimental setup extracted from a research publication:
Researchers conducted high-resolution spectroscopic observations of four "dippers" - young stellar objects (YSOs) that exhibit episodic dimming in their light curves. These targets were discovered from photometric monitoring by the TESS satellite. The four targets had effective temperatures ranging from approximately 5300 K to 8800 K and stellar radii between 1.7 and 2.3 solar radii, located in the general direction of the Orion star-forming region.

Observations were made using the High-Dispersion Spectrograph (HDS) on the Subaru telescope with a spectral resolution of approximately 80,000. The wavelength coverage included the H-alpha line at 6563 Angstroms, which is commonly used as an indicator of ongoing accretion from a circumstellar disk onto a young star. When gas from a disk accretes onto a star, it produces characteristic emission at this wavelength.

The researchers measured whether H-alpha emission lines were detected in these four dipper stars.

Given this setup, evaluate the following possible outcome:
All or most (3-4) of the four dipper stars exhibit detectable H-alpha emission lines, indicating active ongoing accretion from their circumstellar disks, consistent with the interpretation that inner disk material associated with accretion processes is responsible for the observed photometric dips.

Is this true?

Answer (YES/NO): YES